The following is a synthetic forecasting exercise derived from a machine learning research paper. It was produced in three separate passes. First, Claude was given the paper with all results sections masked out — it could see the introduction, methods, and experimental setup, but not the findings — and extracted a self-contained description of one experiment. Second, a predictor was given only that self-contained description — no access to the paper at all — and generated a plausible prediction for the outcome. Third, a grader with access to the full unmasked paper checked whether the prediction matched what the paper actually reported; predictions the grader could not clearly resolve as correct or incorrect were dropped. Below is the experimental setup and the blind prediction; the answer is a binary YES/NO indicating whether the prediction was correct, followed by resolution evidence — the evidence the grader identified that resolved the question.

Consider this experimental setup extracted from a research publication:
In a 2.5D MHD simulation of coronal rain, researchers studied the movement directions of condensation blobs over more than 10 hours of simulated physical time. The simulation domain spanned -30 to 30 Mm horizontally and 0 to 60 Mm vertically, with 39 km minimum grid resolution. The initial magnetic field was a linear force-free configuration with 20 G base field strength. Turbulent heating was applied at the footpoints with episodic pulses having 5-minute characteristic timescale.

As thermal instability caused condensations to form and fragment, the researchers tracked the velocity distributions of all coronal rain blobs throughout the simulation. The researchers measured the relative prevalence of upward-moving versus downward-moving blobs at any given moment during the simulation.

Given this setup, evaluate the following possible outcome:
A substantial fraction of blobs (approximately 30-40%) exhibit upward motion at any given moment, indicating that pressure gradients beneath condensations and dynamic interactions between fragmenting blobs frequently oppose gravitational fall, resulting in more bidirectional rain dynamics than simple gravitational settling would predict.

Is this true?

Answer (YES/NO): NO